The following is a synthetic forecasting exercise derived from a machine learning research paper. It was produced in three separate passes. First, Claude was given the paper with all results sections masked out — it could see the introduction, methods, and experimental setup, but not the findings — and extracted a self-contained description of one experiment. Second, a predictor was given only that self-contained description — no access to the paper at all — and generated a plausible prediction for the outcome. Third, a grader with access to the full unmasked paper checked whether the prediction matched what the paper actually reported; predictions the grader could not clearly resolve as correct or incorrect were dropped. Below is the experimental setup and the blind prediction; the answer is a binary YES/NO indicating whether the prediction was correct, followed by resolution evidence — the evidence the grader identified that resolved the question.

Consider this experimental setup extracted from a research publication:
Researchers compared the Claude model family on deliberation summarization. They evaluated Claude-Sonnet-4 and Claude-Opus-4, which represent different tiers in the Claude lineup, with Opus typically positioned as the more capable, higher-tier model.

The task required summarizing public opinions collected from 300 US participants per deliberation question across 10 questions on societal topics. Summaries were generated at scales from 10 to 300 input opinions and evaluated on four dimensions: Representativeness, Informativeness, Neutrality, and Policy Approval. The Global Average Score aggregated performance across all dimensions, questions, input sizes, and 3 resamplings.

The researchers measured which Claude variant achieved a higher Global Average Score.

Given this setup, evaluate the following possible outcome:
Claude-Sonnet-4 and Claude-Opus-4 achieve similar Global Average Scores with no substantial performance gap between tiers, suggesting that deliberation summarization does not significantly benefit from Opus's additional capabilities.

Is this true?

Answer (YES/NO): YES